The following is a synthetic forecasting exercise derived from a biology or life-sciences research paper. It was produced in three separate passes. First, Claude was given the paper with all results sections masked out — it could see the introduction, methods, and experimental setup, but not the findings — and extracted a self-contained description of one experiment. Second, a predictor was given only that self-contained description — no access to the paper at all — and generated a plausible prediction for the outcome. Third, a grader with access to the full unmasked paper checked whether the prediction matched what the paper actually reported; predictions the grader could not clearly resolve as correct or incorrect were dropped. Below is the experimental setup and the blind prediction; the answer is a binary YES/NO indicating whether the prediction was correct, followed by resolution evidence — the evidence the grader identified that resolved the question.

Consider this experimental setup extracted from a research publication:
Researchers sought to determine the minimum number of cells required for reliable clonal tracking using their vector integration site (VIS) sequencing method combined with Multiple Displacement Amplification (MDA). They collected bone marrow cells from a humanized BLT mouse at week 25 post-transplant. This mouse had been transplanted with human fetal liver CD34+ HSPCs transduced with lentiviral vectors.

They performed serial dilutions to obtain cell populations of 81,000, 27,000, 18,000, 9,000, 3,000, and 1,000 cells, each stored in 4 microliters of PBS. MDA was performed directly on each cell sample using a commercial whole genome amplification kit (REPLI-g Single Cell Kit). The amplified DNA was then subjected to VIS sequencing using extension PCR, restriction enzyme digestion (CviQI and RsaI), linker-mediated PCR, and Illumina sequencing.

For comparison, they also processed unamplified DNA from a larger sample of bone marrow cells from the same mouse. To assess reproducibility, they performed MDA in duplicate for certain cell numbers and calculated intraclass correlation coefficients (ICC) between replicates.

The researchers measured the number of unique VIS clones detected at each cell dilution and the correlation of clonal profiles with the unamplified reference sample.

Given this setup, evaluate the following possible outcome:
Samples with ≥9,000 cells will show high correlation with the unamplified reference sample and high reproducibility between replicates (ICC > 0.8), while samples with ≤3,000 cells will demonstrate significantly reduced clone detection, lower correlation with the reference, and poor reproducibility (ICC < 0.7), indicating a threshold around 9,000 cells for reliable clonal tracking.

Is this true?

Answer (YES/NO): NO